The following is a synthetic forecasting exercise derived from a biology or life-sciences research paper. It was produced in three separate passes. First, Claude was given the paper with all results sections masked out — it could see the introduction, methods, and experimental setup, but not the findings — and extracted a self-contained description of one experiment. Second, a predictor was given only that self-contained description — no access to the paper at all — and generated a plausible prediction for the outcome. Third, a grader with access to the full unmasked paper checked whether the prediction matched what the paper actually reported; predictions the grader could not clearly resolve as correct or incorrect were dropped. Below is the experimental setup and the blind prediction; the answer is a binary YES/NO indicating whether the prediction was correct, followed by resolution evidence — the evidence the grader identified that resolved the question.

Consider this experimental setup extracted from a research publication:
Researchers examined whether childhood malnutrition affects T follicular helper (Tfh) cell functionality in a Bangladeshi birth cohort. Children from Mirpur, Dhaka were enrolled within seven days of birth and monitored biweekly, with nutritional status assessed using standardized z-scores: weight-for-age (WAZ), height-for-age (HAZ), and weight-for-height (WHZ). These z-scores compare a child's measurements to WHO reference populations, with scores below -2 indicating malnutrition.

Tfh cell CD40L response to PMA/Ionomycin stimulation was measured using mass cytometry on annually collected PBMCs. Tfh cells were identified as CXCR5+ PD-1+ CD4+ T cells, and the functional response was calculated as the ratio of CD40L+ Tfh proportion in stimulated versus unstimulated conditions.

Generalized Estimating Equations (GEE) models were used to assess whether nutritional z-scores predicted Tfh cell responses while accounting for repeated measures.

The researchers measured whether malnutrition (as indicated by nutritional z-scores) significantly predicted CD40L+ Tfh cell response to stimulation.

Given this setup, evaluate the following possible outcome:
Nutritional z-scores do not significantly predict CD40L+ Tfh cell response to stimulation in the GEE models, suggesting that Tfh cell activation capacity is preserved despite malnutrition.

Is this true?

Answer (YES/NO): NO